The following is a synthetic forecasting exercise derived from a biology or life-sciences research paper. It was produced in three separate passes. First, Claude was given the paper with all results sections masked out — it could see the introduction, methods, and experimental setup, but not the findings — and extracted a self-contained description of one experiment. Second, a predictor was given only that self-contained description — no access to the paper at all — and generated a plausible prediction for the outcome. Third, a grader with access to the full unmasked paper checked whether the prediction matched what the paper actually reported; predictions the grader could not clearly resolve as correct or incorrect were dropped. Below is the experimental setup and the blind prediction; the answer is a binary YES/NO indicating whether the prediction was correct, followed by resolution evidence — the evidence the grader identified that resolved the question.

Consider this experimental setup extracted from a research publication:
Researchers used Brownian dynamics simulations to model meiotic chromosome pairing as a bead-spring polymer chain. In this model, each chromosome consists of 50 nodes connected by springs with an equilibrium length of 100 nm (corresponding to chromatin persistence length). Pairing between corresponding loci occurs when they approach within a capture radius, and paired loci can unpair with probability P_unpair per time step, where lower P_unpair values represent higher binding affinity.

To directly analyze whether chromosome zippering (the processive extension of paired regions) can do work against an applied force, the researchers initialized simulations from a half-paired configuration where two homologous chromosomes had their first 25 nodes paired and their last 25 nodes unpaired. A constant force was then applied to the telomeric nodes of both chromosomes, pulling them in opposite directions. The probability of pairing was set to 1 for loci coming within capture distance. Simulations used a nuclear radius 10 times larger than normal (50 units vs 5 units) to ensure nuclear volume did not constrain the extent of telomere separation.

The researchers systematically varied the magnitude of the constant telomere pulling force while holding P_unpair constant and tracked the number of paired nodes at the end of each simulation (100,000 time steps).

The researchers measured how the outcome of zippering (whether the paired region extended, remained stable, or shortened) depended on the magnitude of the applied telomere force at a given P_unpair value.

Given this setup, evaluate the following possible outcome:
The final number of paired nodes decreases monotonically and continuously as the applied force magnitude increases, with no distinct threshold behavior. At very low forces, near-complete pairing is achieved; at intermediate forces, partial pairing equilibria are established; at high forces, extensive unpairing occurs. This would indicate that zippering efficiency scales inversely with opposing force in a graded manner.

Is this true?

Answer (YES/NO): NO